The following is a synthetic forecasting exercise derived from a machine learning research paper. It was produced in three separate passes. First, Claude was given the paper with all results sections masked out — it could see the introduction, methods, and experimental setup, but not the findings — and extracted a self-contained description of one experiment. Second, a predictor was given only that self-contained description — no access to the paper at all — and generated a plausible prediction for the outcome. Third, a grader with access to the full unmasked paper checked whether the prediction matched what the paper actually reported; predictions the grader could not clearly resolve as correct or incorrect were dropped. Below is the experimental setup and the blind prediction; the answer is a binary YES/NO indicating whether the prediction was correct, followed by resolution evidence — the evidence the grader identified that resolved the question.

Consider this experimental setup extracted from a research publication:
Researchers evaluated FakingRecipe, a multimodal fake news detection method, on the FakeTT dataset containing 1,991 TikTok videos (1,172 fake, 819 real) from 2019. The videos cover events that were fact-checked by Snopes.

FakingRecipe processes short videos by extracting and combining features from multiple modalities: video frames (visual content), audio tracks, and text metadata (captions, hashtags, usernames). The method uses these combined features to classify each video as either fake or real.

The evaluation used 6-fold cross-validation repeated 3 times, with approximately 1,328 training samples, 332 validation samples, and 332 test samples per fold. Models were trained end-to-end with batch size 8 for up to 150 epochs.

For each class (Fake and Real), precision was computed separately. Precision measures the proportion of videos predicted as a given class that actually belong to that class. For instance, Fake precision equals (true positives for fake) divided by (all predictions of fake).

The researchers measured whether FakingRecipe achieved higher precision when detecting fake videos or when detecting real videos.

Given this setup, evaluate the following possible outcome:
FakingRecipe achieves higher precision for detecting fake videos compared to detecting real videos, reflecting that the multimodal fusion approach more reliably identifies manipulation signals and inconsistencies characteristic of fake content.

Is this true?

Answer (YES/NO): NO